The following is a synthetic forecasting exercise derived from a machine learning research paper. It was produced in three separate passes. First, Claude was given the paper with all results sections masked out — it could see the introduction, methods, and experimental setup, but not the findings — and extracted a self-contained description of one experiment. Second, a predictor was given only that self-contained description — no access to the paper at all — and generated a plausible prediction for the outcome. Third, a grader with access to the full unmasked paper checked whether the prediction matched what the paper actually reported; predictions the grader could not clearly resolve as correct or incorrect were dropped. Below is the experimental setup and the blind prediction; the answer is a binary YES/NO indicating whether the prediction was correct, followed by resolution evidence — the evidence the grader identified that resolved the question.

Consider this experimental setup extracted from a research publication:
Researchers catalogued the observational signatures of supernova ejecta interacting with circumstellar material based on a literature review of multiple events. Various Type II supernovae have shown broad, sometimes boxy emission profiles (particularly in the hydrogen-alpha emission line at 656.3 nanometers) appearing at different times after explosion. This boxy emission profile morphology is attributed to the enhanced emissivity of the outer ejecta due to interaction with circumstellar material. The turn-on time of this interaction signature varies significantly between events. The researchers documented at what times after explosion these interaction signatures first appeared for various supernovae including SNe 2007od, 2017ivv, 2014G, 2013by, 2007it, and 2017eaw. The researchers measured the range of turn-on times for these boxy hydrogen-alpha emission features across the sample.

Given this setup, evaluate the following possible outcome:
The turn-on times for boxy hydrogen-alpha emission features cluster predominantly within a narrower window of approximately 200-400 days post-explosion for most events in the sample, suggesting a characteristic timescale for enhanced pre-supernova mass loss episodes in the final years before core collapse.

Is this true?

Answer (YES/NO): NO